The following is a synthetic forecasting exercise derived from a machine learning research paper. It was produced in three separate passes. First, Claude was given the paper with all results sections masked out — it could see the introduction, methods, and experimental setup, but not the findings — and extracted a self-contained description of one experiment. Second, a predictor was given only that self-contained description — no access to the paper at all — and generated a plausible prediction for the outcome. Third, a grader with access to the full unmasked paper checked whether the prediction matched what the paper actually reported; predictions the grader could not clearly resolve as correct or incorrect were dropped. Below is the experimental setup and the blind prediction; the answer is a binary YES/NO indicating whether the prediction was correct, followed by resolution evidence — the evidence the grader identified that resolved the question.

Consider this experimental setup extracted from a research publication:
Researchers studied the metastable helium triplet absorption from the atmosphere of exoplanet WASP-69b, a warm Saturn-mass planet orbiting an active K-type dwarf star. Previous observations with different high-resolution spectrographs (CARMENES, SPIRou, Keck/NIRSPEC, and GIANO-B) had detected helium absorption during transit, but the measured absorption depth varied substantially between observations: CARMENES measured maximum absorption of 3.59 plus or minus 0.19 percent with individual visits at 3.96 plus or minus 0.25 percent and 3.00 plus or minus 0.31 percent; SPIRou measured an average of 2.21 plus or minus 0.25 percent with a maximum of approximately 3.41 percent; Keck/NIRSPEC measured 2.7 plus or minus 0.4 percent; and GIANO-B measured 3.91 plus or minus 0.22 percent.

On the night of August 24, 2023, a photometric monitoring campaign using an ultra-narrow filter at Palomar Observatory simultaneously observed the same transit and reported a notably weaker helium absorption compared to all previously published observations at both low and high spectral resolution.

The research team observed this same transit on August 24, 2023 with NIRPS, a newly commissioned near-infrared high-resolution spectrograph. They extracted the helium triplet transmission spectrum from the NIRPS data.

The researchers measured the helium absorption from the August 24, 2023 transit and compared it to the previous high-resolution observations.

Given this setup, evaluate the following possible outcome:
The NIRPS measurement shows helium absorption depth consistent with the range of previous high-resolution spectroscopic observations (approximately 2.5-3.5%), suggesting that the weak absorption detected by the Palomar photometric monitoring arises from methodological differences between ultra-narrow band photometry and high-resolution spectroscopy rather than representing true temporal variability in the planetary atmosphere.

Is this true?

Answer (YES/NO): YES